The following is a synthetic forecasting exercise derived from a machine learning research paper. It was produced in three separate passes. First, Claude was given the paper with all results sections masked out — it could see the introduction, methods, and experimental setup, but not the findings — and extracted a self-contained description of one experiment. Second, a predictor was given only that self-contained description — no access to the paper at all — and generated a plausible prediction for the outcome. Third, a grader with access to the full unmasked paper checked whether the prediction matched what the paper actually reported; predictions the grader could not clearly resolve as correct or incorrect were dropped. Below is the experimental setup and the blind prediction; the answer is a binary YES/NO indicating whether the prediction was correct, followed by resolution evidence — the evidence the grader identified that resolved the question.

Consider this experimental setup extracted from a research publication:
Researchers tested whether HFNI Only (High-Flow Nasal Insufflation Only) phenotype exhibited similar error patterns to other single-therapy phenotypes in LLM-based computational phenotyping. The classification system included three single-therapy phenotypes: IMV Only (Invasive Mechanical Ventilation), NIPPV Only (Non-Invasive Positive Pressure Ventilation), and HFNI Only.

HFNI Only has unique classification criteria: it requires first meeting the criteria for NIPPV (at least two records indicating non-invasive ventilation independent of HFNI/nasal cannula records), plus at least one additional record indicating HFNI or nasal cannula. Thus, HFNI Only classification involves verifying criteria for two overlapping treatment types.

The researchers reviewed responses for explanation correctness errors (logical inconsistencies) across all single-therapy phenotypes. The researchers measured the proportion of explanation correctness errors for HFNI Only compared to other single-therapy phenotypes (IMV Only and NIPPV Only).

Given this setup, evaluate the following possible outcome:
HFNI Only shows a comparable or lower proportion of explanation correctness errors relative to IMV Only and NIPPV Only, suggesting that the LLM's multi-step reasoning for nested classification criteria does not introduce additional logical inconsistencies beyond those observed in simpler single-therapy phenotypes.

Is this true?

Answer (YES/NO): NO